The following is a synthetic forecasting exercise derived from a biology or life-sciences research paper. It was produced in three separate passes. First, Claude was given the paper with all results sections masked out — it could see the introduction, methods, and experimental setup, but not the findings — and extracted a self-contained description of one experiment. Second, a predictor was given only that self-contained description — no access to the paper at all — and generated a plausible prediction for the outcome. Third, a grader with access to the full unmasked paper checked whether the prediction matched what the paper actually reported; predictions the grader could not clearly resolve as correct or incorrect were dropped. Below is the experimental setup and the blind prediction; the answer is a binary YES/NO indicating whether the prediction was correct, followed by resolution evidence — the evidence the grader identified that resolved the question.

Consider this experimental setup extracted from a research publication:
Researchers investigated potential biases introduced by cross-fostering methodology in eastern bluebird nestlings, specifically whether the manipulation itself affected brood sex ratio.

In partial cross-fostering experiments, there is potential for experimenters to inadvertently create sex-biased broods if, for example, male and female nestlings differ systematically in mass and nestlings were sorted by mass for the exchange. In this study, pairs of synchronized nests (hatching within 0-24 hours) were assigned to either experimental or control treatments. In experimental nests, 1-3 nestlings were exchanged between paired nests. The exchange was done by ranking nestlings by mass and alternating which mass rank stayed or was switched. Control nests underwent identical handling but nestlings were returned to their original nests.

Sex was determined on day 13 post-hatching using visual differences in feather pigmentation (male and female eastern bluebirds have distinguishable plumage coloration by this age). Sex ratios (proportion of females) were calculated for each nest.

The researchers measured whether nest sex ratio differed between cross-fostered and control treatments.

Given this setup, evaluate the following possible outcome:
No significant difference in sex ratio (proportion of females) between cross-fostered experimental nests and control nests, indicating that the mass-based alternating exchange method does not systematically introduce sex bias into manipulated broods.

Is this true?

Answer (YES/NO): YES